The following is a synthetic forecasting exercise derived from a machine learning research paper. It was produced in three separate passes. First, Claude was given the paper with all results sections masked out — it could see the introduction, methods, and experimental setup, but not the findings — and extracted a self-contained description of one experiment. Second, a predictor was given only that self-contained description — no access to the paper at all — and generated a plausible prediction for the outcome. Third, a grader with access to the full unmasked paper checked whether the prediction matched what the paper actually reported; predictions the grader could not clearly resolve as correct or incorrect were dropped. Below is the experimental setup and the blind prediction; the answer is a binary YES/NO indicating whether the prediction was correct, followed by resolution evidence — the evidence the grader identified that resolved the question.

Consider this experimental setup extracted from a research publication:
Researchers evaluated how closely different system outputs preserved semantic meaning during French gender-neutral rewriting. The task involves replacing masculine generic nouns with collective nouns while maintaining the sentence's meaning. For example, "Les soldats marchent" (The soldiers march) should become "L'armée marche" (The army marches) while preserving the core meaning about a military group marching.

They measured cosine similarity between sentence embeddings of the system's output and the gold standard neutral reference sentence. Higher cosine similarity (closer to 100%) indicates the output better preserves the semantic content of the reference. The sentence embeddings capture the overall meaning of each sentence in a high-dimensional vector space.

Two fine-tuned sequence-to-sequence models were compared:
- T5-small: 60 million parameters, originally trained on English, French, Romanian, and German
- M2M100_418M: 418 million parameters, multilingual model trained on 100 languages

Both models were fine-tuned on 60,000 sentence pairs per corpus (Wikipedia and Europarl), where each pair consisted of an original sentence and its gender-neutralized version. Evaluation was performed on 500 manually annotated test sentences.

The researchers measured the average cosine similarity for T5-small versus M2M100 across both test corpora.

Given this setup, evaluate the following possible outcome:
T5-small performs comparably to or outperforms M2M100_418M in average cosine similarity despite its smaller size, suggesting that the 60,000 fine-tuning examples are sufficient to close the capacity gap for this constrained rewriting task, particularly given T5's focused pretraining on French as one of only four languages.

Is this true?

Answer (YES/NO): YES